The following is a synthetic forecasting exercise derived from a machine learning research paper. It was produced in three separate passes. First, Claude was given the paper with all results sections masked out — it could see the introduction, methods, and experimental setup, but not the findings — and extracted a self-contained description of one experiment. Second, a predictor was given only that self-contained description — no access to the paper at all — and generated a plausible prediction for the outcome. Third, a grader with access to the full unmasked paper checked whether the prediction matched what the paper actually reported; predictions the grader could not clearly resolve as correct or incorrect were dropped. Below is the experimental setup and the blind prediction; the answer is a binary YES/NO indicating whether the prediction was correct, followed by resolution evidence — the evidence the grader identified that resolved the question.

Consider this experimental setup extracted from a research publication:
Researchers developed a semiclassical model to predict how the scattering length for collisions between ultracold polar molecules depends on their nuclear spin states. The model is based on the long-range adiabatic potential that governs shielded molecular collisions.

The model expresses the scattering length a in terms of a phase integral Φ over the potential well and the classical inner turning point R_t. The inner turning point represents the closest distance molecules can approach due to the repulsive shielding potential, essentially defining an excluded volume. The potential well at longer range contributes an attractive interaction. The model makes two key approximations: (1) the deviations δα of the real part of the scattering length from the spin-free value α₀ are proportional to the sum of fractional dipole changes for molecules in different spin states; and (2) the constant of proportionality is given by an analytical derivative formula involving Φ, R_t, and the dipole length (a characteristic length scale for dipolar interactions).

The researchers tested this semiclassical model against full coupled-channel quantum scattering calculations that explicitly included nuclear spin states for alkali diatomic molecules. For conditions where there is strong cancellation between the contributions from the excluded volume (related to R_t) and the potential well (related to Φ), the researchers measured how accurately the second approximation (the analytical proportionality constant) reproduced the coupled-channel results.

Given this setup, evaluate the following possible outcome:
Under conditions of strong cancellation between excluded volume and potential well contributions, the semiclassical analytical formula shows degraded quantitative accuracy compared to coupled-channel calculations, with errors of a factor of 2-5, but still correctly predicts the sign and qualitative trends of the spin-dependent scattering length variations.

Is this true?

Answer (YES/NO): YES